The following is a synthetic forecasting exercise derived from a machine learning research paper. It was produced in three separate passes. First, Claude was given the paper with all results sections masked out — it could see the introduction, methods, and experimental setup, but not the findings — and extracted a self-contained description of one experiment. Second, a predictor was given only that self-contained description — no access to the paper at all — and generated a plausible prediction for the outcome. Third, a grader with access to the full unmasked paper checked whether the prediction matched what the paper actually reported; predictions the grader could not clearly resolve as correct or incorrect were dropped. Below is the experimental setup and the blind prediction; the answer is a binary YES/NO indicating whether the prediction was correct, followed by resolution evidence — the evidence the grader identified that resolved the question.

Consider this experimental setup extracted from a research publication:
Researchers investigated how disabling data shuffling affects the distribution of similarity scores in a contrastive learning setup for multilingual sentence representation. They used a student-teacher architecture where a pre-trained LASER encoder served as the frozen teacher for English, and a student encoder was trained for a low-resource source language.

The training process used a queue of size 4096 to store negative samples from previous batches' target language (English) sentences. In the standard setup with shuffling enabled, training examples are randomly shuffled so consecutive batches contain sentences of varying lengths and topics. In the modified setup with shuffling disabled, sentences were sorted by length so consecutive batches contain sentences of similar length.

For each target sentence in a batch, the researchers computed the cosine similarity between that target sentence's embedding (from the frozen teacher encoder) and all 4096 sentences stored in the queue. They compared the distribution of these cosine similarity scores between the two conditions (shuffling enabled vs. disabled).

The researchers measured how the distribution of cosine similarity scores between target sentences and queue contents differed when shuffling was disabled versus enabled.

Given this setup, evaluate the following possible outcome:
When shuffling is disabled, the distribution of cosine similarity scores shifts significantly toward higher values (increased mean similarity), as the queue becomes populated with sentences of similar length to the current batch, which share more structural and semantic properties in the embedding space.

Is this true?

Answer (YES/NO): YES